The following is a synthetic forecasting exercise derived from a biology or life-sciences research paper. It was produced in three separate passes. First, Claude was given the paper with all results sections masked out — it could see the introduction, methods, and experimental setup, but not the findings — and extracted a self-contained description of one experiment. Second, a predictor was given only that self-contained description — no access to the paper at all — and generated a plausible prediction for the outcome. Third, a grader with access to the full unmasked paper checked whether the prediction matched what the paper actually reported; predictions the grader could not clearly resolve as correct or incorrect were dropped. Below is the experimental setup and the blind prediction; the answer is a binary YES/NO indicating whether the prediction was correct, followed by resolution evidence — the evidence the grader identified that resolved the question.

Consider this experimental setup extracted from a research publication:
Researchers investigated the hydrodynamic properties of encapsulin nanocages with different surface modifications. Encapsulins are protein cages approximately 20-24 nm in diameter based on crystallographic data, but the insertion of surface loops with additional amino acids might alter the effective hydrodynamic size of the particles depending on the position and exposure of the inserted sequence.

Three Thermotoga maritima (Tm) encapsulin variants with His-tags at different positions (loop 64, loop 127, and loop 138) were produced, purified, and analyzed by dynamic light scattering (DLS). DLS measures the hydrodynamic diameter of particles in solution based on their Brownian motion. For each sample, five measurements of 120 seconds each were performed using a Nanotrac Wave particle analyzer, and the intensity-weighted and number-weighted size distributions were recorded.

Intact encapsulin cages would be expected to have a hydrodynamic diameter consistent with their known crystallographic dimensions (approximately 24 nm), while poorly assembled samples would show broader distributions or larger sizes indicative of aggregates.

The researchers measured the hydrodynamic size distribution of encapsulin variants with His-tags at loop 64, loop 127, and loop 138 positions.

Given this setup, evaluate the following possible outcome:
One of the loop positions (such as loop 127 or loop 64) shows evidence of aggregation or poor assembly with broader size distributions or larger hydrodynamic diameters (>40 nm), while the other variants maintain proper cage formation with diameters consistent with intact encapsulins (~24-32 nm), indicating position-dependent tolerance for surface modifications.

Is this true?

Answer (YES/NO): NO